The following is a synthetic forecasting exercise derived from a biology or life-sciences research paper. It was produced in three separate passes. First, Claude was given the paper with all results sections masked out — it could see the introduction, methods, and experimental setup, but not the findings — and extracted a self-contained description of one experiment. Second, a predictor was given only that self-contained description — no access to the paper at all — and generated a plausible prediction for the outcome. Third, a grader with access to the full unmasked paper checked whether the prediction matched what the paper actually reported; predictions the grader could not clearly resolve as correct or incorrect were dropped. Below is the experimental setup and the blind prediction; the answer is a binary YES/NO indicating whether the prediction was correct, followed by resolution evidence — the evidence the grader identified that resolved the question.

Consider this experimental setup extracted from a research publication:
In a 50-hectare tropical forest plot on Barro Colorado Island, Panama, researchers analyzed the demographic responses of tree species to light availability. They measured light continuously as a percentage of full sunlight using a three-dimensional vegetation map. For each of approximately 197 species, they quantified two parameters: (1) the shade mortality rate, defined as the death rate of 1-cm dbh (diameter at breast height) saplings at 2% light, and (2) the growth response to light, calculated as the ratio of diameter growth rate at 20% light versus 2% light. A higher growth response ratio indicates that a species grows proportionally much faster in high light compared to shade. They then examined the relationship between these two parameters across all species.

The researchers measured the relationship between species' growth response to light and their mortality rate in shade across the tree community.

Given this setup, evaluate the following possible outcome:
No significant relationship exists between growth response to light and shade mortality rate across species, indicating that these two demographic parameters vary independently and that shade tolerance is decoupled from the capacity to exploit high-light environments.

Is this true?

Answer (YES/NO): NO